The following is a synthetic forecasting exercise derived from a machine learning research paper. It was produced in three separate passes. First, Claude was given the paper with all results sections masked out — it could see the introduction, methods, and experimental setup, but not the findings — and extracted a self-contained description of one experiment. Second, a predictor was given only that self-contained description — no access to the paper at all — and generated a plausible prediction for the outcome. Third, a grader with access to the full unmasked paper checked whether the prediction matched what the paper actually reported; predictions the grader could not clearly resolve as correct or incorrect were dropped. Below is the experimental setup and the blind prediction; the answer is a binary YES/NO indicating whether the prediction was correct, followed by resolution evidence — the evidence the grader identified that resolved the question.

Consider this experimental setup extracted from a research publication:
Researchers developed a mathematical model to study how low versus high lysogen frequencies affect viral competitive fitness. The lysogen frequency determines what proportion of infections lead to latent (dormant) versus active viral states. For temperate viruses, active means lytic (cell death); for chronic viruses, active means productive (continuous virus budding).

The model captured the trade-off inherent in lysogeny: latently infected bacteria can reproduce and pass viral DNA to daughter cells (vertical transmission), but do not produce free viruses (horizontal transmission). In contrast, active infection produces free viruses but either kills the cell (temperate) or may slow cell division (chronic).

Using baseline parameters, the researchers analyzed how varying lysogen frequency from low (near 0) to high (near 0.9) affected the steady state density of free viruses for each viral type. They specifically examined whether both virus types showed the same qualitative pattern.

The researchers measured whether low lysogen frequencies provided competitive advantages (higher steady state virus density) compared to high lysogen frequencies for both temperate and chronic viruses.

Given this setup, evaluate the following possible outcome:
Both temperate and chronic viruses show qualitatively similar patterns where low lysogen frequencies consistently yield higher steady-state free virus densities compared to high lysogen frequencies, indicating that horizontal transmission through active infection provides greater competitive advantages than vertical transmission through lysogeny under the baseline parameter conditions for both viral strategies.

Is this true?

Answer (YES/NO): NO